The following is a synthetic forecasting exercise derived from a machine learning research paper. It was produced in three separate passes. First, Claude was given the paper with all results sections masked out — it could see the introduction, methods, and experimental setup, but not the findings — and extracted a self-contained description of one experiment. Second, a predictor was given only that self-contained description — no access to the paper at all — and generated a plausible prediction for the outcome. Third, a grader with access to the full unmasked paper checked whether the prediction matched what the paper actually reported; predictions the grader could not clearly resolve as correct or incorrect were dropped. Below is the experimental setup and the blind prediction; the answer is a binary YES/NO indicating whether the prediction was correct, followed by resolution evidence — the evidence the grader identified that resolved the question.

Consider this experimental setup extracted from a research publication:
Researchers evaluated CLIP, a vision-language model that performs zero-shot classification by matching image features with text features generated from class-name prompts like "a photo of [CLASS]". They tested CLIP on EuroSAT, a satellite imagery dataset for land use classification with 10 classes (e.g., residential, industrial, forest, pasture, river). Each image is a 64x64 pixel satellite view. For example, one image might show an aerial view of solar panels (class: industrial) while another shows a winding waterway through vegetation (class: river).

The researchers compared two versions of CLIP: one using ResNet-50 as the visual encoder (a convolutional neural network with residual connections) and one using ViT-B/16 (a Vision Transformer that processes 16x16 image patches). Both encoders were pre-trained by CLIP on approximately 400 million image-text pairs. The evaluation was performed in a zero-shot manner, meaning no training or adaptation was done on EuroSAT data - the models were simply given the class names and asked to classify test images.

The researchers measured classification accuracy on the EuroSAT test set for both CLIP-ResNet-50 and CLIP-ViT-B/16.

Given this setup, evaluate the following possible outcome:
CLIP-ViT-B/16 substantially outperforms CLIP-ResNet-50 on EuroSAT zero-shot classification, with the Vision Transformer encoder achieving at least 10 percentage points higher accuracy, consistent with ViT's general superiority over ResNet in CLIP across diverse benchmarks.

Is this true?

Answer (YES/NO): YES